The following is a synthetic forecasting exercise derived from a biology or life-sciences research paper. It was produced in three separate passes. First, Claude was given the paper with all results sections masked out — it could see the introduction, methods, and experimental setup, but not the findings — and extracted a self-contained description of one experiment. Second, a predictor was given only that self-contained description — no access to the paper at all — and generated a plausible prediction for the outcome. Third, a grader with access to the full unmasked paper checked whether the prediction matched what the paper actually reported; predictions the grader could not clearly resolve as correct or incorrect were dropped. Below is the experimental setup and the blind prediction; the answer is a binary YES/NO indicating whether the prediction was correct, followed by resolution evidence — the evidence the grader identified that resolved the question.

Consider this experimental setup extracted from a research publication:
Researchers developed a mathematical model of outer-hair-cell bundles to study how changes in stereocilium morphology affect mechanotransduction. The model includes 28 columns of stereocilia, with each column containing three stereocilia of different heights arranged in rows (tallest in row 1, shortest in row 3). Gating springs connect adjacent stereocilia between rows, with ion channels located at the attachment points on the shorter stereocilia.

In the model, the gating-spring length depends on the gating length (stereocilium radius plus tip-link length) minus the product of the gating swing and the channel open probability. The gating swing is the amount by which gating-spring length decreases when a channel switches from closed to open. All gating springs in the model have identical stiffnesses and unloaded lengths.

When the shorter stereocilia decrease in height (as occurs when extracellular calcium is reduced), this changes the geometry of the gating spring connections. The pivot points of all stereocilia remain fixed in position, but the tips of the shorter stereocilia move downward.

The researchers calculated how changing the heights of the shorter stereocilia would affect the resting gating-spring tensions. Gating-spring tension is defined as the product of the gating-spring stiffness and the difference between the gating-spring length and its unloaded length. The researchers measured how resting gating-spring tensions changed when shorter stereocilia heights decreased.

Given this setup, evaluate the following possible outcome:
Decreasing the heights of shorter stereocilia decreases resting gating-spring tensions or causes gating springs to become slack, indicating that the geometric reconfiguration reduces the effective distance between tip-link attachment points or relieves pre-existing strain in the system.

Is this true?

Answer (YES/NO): NO